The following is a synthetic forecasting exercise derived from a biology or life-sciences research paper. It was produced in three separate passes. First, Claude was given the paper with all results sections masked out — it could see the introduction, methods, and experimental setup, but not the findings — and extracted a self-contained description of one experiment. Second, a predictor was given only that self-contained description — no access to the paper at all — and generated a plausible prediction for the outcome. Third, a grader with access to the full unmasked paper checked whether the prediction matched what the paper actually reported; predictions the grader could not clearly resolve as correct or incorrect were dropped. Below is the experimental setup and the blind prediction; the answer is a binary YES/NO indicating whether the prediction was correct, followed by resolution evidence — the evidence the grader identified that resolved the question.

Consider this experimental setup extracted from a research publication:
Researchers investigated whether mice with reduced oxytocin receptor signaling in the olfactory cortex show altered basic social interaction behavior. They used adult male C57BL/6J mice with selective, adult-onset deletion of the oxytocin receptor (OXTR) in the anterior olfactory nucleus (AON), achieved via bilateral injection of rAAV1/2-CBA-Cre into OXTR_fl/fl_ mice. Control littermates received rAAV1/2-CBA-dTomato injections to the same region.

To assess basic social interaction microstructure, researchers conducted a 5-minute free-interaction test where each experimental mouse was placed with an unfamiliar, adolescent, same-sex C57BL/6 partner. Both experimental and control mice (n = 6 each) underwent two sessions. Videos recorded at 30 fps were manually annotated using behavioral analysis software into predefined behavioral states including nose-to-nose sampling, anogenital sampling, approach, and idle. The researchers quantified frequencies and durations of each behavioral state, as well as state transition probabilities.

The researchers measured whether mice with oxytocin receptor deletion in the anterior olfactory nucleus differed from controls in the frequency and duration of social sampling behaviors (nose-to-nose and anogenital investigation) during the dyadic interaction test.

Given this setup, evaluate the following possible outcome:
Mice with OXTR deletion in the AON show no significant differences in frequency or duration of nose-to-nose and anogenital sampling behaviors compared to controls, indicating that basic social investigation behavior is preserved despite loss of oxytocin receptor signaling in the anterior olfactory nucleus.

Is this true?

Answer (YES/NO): YES